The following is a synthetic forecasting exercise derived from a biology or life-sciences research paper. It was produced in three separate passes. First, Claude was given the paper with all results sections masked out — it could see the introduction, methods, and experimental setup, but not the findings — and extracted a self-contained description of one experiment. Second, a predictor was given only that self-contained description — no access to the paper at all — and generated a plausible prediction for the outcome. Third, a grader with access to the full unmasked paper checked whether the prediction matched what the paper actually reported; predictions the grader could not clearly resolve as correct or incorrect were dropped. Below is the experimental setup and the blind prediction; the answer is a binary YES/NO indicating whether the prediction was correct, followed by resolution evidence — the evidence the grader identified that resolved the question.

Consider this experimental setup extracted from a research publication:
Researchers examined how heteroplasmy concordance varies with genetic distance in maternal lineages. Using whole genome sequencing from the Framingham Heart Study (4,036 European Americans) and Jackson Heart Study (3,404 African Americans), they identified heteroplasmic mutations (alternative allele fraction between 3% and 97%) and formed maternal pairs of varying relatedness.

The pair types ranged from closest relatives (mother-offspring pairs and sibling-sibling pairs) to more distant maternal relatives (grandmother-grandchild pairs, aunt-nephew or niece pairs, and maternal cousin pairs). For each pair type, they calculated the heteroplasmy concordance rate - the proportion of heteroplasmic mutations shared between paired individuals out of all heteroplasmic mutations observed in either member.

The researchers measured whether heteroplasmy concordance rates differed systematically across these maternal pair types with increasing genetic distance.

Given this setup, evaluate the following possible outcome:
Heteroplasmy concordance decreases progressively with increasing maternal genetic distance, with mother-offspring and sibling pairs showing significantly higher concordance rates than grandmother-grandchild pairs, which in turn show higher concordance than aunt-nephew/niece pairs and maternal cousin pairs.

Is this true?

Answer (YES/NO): NO